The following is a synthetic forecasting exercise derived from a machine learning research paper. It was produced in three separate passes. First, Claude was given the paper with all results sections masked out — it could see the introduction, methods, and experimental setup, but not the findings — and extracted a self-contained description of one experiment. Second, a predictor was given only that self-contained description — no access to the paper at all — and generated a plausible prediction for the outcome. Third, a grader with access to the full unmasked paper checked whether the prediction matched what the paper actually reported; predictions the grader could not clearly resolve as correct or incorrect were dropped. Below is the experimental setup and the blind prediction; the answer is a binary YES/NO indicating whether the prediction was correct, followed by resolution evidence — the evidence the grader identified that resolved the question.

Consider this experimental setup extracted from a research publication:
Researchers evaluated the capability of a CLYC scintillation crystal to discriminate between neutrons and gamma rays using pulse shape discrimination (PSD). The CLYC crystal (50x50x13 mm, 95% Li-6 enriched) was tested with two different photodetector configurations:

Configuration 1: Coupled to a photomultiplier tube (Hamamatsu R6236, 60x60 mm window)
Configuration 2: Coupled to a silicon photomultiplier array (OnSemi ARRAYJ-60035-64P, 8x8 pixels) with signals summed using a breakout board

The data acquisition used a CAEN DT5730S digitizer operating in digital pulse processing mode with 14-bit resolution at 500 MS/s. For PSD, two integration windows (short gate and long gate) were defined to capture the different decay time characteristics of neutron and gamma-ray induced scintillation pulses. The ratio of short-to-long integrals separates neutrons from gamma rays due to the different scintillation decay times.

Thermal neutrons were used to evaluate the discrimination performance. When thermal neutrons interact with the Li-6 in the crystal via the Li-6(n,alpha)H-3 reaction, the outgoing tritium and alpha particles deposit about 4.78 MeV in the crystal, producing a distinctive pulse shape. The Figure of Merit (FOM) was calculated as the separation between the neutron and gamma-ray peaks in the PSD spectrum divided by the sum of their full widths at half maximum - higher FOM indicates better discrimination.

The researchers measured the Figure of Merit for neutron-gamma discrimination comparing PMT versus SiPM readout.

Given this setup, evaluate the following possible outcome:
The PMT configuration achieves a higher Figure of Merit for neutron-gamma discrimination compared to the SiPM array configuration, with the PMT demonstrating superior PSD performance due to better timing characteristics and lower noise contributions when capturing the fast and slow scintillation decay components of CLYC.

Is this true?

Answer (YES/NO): YES